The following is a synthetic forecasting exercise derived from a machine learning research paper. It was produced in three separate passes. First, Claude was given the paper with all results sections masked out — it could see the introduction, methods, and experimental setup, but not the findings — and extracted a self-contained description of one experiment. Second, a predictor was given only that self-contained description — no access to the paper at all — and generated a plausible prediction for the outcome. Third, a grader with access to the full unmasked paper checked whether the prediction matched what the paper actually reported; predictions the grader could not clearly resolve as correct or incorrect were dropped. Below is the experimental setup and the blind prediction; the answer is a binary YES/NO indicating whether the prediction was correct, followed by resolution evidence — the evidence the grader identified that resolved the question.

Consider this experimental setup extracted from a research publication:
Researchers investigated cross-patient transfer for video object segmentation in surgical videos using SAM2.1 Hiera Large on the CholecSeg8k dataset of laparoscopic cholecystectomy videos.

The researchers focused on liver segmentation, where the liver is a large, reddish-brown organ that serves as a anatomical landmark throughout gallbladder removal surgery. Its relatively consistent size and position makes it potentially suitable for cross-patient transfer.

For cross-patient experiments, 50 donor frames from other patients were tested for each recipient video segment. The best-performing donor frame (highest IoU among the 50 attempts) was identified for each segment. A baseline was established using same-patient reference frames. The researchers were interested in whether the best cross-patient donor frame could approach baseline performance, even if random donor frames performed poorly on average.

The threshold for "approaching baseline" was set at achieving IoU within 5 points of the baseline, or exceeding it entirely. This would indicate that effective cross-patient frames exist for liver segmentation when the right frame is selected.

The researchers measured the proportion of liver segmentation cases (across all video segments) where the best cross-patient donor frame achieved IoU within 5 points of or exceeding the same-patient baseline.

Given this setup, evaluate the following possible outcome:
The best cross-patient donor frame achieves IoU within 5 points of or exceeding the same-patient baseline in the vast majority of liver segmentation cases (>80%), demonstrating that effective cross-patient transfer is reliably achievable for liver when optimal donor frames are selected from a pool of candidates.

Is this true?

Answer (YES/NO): YES